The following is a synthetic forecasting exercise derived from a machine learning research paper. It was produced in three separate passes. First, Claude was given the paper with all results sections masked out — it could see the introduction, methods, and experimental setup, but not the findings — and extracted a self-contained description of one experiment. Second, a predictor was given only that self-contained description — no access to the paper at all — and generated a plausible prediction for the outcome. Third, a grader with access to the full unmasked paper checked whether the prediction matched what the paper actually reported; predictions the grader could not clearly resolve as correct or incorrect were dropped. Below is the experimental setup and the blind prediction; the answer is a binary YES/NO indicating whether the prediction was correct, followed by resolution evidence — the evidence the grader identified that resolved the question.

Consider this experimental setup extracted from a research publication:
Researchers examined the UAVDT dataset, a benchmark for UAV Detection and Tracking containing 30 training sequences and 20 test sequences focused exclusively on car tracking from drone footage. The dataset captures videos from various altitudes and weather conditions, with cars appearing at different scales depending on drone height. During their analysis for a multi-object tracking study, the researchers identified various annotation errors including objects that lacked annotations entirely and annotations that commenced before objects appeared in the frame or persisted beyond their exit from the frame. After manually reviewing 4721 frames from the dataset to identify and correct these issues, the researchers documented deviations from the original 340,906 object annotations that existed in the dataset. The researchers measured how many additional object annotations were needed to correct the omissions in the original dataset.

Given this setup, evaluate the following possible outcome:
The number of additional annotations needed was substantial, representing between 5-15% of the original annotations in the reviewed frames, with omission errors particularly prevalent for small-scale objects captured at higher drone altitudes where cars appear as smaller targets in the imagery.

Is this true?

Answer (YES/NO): NO